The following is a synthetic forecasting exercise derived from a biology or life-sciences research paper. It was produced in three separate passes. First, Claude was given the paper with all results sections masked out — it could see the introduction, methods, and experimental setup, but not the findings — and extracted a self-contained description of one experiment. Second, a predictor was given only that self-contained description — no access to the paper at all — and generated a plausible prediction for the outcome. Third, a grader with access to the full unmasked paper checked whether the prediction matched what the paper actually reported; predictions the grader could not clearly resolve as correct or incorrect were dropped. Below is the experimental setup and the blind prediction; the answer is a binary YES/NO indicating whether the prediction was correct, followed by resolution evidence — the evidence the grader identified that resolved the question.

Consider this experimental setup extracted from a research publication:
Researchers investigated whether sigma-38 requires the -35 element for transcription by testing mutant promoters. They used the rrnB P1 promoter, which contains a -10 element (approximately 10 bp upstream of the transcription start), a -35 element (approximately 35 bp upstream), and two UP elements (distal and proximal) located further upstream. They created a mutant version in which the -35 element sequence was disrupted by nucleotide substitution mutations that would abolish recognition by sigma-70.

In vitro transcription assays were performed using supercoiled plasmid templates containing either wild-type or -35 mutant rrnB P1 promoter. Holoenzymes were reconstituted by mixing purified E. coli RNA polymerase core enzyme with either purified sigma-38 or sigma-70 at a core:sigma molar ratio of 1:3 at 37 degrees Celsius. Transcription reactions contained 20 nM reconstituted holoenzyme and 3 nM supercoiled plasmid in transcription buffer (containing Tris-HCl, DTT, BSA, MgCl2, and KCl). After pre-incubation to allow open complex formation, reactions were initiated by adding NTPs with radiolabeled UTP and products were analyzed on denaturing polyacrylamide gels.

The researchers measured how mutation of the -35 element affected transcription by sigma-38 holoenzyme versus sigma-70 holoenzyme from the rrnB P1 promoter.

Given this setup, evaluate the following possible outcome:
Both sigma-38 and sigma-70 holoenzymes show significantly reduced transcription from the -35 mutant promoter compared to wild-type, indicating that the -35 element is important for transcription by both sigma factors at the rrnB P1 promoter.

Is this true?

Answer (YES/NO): NO